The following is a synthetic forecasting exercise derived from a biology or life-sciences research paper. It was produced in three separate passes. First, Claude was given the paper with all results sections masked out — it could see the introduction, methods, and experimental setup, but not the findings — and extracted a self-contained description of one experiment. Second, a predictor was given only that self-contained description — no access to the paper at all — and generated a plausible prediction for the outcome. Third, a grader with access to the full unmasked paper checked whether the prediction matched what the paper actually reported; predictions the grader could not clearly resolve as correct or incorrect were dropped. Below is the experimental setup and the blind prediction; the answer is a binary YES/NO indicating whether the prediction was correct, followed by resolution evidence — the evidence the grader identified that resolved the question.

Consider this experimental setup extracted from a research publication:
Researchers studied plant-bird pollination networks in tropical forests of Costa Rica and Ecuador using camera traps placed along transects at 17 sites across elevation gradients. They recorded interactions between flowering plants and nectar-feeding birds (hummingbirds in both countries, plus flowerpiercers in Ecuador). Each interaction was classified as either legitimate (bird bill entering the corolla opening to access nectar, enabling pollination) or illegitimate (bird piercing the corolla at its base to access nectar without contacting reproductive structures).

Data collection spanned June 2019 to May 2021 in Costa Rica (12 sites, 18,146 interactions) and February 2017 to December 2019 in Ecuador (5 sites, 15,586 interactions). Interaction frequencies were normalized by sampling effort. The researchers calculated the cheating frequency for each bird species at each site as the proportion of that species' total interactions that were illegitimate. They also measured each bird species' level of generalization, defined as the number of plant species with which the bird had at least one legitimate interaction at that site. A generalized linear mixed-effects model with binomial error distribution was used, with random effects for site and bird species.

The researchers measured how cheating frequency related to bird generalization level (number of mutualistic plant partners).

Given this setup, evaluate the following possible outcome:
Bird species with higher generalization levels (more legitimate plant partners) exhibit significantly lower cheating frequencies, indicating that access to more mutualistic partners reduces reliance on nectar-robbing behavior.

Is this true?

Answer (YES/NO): YES